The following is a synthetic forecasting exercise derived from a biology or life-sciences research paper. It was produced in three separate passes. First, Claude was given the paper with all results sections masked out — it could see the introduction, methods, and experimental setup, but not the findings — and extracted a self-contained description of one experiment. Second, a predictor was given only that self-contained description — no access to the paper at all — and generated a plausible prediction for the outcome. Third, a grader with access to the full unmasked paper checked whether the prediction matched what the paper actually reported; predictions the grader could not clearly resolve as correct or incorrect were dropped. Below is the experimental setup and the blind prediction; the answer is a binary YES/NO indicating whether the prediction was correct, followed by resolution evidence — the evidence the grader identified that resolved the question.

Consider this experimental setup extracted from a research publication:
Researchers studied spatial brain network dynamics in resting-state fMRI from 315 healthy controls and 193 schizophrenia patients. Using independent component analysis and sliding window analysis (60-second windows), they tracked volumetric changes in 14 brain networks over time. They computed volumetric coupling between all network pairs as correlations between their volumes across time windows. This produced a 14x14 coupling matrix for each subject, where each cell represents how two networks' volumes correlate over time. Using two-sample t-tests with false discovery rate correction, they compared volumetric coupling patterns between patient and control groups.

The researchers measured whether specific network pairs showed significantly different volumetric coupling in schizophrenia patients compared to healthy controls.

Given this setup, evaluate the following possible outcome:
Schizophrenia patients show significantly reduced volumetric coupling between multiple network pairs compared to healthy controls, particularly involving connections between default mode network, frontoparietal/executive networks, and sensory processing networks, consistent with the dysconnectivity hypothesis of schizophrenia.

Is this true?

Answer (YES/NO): YES